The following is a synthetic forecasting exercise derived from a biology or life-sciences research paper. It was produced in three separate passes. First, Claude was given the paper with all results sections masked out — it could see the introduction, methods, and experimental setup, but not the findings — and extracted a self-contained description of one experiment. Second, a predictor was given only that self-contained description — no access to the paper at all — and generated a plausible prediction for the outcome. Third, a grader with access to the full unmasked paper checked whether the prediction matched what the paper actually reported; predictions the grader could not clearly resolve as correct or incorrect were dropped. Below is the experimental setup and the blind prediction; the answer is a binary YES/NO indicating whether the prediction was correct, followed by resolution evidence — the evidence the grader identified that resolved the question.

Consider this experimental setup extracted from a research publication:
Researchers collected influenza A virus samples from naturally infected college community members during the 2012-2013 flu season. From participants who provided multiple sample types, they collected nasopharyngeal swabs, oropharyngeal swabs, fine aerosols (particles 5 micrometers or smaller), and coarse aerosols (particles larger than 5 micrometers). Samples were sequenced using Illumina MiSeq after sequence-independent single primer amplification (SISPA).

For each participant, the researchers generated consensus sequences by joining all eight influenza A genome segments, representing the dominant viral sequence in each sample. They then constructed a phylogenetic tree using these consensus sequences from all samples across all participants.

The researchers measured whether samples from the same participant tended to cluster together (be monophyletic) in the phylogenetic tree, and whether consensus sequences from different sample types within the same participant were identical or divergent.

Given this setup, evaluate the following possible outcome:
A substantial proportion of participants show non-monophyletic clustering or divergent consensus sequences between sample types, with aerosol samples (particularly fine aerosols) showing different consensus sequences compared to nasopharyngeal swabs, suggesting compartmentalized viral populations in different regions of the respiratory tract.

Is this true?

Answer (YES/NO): NO